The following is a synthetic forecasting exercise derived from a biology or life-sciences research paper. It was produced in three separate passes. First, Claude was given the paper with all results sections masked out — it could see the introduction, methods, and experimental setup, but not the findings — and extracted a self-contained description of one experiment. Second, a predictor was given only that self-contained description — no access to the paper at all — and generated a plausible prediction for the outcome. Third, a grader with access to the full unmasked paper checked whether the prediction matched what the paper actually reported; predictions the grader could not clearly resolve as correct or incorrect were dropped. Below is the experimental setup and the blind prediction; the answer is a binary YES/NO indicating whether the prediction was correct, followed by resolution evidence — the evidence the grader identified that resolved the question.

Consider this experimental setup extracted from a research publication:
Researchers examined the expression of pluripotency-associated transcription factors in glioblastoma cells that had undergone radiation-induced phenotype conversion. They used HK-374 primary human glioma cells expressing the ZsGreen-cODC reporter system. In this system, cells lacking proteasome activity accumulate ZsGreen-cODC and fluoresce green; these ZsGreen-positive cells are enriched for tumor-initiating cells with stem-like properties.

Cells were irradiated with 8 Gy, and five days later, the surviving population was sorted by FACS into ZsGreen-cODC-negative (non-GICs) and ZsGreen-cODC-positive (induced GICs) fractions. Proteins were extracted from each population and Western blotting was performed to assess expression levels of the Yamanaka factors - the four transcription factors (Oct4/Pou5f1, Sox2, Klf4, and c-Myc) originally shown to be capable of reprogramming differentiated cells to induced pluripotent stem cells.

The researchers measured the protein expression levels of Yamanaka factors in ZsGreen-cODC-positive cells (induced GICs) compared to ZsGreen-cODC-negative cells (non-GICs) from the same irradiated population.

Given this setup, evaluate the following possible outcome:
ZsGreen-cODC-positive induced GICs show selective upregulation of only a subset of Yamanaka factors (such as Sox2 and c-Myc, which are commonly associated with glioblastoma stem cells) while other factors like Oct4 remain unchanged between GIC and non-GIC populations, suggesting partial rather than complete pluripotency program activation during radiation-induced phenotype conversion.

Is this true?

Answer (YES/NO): NO